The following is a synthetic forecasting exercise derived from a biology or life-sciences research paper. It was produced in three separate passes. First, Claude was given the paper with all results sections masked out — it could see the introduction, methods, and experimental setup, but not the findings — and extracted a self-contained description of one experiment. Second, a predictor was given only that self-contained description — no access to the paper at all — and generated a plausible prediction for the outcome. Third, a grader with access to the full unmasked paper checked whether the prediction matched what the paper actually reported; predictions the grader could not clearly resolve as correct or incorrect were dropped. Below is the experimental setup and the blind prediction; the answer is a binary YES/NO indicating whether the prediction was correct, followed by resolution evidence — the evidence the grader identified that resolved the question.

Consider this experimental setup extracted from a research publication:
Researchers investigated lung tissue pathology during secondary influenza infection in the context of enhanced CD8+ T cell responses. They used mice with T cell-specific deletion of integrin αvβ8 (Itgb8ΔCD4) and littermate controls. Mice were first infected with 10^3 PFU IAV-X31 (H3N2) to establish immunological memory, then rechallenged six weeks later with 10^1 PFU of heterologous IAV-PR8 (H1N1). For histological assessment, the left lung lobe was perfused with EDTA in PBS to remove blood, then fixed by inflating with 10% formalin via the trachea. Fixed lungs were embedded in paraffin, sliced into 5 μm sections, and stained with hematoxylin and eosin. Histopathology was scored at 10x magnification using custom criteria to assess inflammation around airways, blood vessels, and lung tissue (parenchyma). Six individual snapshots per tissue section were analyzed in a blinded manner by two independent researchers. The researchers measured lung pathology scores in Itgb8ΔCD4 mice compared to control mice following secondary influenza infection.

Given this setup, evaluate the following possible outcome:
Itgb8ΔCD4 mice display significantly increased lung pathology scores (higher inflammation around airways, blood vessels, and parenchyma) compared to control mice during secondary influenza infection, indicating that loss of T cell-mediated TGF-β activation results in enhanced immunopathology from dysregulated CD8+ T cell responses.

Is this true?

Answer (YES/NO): YES